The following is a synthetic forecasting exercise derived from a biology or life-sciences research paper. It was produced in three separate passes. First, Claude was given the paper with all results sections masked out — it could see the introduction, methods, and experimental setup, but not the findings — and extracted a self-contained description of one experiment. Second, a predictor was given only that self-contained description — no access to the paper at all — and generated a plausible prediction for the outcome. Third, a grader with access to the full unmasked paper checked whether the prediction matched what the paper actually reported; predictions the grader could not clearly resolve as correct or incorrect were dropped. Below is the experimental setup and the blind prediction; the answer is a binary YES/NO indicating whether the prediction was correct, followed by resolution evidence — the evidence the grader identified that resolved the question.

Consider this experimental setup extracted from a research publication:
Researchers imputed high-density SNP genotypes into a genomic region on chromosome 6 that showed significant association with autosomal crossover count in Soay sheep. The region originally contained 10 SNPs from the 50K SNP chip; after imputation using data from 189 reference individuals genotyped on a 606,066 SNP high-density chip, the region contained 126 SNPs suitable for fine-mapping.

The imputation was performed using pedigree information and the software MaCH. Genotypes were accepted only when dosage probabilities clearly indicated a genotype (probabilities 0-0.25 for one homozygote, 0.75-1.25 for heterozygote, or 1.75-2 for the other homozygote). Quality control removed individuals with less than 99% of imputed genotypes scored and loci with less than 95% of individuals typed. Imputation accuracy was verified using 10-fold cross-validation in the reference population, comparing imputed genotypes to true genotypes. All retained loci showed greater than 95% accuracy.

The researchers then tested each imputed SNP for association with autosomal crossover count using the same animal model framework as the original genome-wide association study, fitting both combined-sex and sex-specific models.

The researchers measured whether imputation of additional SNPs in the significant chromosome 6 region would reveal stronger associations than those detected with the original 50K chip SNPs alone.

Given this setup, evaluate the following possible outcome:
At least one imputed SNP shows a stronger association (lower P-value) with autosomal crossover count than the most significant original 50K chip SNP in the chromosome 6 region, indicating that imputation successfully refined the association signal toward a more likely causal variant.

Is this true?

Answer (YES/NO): YES